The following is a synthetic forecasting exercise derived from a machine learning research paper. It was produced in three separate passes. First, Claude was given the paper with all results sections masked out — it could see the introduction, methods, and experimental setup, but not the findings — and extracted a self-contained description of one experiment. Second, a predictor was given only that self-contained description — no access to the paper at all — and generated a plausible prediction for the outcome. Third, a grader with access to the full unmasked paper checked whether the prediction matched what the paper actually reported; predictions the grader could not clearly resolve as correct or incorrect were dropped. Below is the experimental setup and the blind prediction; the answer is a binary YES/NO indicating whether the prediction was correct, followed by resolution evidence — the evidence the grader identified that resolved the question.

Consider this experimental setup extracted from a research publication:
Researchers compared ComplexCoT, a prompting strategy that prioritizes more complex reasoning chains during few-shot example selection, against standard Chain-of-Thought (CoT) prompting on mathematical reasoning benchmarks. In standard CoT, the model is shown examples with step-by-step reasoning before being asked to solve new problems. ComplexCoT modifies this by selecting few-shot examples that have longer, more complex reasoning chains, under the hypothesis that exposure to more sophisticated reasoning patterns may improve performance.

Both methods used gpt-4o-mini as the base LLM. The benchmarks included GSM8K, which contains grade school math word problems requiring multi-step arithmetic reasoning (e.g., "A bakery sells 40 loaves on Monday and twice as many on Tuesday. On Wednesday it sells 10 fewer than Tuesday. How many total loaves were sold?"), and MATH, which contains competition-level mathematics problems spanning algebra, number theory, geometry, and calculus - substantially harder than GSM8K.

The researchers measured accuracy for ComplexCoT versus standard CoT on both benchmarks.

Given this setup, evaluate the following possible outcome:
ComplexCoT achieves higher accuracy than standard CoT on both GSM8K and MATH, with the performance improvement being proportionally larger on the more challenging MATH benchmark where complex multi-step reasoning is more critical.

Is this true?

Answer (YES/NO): NO